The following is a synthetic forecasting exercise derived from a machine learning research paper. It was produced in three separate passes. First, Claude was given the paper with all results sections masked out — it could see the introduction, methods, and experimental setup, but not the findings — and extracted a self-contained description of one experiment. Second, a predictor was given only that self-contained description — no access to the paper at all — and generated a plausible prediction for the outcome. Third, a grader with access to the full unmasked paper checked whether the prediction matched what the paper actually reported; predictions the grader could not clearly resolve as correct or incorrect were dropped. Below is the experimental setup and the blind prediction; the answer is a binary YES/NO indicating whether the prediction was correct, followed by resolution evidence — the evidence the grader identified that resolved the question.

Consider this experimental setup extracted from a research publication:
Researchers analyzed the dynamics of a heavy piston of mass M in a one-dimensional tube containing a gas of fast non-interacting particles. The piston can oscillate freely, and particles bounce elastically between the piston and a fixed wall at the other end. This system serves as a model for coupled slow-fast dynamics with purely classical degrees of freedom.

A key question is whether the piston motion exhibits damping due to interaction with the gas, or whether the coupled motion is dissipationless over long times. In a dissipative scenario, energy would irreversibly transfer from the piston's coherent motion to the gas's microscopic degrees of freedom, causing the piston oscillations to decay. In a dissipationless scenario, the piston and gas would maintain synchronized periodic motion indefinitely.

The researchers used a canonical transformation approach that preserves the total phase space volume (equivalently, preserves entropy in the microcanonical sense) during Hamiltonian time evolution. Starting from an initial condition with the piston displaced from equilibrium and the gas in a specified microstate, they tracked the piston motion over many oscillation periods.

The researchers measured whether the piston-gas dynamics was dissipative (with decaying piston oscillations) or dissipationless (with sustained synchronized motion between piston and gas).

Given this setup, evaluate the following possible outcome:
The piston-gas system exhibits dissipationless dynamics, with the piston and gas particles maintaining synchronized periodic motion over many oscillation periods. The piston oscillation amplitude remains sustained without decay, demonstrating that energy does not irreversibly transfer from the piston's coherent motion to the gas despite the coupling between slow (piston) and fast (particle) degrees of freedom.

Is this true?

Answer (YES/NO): NO